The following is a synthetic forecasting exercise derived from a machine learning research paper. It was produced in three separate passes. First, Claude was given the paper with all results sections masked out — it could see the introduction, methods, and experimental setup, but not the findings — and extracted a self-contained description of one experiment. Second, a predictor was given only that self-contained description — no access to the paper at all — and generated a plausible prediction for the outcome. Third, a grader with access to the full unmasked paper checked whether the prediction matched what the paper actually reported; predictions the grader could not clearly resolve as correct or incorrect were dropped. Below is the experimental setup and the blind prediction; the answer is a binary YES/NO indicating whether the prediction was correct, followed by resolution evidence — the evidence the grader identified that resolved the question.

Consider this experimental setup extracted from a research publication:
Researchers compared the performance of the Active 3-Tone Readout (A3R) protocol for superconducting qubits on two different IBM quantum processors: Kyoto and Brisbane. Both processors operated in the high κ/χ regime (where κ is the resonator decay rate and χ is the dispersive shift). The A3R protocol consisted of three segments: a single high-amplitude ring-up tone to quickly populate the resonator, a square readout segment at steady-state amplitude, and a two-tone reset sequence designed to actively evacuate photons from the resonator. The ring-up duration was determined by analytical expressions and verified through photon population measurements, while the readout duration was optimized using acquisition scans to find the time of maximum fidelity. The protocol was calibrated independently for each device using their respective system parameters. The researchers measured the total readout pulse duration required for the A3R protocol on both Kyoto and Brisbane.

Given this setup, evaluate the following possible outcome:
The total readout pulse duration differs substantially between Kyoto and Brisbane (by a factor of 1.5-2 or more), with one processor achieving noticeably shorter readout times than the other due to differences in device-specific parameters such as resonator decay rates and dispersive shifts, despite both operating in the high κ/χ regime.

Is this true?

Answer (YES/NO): NO